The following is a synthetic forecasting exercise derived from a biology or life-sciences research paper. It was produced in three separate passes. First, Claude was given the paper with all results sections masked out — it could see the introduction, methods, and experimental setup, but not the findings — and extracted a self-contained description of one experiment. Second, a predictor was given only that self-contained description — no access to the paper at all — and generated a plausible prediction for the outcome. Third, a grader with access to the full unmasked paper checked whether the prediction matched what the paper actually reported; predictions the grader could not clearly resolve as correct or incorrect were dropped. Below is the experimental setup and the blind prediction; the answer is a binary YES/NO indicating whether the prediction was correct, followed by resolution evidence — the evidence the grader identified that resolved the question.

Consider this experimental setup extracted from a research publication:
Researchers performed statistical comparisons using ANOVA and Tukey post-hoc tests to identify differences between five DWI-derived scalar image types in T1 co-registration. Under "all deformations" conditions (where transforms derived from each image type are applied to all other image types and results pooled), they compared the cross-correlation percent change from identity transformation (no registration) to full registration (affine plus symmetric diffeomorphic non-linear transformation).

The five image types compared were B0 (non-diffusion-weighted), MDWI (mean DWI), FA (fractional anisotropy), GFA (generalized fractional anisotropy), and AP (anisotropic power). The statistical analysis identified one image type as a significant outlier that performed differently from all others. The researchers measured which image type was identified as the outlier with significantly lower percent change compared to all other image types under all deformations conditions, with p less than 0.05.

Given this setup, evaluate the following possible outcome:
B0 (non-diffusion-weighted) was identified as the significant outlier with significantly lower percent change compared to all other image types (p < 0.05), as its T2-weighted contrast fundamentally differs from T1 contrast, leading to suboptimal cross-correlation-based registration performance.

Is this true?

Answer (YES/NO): NO